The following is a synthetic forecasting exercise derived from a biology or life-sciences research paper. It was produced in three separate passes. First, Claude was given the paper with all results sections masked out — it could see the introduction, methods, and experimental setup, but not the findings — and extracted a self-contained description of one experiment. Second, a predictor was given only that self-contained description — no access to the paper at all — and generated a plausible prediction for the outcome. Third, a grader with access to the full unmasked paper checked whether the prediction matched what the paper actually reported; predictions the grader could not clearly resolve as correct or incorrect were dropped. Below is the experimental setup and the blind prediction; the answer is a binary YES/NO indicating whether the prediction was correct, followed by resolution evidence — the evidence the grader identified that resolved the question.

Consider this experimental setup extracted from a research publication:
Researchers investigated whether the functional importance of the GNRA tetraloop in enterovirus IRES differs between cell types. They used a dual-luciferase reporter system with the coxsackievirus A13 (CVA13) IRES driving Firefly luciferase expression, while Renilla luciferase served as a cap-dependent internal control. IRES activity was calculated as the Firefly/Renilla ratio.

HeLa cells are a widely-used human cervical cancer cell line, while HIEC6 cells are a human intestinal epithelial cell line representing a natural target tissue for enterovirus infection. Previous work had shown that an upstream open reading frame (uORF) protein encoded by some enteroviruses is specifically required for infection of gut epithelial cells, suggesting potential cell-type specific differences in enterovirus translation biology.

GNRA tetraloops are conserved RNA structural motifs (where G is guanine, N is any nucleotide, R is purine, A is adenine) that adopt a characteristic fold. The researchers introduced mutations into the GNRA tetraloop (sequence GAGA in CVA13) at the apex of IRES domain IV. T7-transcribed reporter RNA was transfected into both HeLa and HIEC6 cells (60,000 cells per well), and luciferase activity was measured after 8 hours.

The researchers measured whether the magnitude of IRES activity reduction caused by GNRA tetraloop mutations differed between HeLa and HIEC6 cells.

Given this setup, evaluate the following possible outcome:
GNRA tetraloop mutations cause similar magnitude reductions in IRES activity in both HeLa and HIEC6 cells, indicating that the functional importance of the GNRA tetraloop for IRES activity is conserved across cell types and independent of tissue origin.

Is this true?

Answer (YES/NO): YES